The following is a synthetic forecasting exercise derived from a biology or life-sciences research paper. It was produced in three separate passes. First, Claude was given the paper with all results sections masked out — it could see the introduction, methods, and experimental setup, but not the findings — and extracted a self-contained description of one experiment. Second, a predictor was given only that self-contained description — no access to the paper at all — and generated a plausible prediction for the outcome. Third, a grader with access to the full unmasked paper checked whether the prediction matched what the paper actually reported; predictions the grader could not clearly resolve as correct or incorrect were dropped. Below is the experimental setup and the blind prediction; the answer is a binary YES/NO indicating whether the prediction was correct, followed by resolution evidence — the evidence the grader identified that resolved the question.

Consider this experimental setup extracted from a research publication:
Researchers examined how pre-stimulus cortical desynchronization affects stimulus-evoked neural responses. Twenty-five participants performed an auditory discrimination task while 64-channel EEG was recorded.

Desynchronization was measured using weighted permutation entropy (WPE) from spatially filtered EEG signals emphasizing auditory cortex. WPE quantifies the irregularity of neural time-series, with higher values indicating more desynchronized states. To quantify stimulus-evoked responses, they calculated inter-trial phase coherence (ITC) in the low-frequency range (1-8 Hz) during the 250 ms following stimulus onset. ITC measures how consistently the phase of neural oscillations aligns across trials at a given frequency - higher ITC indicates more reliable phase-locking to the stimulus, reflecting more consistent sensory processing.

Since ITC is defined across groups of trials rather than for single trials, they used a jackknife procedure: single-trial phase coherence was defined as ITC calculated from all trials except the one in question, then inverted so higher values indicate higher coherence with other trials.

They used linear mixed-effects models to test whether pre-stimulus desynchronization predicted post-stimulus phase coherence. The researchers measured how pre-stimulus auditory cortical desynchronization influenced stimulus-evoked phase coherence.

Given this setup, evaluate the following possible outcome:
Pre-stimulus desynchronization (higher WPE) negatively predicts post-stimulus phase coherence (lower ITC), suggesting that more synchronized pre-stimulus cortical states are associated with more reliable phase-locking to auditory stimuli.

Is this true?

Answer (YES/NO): NO